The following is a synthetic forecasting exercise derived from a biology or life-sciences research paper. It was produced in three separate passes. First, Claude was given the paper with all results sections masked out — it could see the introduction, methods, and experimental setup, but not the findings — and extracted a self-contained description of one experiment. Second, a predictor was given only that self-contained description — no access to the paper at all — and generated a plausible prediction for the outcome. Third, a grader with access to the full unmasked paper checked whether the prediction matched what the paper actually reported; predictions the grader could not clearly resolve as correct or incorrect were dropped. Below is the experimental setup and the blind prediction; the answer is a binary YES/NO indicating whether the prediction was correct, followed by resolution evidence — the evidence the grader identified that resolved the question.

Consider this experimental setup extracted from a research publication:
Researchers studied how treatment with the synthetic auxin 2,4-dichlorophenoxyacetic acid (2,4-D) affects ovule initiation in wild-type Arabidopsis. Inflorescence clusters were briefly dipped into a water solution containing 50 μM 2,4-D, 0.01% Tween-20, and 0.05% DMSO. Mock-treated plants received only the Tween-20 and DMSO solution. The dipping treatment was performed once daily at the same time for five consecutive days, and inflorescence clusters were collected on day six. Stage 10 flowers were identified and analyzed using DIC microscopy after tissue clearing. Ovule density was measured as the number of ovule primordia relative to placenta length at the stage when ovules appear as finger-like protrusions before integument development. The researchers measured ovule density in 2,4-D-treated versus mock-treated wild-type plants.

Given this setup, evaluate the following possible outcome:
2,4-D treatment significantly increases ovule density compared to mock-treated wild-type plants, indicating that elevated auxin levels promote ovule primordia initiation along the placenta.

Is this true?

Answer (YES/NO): NO